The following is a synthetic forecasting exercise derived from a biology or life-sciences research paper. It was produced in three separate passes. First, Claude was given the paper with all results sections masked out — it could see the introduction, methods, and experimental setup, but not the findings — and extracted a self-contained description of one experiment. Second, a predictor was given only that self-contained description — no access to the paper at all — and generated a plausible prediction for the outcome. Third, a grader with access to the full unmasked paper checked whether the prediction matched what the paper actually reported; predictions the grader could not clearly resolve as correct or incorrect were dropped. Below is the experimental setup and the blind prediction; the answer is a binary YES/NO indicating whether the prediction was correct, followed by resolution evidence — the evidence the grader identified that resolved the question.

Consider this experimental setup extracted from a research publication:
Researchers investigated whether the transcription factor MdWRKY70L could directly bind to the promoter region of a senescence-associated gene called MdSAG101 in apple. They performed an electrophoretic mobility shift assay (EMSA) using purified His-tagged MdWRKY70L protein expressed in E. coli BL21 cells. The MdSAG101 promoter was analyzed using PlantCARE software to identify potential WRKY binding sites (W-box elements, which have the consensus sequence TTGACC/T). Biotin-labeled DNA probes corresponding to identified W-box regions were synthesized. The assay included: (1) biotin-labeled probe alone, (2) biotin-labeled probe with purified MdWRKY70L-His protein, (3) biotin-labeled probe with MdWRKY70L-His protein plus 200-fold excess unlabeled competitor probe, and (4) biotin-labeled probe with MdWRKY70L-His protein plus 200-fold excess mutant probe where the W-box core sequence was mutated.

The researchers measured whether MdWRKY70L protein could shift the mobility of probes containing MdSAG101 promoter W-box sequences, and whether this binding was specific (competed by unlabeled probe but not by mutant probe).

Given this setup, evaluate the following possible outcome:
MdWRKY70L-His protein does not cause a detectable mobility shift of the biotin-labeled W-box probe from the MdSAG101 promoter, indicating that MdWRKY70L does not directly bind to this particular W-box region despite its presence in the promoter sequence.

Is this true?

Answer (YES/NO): NO